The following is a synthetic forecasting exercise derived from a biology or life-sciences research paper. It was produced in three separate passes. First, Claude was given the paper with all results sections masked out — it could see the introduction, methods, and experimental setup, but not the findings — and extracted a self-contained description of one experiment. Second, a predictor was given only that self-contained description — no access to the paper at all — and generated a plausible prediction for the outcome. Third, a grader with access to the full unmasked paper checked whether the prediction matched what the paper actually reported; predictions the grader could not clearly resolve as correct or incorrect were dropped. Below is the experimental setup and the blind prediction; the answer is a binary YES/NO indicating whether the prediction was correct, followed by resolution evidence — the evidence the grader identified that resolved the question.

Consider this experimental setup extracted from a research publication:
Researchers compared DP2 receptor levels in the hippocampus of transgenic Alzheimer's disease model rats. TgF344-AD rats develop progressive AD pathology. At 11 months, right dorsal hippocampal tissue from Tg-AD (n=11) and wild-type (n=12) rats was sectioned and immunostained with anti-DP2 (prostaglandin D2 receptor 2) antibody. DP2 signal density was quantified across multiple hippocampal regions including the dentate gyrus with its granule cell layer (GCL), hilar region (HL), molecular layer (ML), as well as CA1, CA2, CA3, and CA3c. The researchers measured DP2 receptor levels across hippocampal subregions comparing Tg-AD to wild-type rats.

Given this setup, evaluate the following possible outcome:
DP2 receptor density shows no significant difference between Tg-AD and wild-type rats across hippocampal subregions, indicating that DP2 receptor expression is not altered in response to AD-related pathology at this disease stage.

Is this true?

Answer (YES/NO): NO